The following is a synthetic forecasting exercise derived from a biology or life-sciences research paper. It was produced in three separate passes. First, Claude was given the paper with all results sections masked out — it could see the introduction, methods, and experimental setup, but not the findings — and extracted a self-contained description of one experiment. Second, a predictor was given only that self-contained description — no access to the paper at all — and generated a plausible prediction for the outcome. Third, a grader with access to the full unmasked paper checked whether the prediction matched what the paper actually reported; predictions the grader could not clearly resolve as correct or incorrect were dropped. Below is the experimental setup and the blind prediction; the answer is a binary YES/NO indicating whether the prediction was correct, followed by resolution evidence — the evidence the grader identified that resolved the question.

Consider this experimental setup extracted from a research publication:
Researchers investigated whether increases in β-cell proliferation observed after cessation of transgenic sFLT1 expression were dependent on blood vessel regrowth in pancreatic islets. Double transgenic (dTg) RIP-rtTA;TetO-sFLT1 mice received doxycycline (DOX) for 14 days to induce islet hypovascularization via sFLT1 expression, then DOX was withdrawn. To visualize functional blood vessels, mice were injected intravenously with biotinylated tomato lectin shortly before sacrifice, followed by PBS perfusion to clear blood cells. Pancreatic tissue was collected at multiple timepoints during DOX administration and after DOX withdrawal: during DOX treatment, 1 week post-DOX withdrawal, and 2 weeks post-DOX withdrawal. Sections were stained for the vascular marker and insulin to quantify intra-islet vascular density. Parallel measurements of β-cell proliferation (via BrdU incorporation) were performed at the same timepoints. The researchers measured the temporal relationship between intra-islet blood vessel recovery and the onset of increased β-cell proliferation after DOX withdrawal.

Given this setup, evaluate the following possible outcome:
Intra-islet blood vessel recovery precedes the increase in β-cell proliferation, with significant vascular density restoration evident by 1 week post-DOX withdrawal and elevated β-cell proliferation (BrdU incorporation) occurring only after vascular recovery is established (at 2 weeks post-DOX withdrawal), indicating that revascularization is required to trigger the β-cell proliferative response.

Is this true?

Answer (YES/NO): NO